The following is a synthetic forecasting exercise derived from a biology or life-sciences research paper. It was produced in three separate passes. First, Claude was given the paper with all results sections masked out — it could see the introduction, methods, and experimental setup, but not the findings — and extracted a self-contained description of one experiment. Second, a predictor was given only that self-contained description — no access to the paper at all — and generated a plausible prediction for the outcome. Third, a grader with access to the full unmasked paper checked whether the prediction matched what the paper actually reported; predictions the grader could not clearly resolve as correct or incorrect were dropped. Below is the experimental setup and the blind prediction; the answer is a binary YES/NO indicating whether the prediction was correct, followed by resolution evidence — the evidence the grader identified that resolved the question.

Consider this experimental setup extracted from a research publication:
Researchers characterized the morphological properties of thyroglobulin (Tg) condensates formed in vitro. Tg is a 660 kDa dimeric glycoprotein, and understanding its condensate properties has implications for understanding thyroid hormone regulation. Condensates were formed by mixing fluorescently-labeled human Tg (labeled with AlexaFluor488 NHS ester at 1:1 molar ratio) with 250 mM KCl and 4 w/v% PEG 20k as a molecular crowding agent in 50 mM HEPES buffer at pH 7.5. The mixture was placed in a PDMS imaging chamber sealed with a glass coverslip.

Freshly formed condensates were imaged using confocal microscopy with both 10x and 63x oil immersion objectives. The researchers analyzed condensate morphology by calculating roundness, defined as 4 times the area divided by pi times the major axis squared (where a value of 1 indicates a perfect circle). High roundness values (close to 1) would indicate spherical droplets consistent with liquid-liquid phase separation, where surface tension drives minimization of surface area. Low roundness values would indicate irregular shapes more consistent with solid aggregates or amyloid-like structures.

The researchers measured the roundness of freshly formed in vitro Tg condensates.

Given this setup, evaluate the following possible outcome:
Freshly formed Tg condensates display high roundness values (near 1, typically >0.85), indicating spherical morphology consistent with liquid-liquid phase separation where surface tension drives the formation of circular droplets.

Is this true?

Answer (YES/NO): YES